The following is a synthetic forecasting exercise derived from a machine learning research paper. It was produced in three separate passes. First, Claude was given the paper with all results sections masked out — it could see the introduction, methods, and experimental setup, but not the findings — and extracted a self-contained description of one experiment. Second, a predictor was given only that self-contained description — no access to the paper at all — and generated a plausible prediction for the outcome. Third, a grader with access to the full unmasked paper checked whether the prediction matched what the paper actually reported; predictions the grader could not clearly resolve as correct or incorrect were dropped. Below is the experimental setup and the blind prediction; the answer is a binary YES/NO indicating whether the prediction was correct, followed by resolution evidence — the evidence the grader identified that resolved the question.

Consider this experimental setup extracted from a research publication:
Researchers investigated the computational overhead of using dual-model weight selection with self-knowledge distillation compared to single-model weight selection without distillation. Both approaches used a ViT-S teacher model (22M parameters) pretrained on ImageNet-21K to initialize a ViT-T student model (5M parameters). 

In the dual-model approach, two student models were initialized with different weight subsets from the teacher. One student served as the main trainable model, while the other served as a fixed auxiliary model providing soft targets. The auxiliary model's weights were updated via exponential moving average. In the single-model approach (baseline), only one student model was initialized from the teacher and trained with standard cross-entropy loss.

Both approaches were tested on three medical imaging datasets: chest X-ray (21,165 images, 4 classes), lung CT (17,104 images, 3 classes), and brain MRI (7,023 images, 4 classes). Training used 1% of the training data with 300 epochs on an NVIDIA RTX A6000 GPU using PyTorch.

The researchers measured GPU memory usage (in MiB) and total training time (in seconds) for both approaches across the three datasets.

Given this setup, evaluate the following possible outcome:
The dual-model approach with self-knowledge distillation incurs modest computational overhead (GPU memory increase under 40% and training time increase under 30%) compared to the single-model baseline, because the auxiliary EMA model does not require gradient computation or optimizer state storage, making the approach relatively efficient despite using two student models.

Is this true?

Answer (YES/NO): NO